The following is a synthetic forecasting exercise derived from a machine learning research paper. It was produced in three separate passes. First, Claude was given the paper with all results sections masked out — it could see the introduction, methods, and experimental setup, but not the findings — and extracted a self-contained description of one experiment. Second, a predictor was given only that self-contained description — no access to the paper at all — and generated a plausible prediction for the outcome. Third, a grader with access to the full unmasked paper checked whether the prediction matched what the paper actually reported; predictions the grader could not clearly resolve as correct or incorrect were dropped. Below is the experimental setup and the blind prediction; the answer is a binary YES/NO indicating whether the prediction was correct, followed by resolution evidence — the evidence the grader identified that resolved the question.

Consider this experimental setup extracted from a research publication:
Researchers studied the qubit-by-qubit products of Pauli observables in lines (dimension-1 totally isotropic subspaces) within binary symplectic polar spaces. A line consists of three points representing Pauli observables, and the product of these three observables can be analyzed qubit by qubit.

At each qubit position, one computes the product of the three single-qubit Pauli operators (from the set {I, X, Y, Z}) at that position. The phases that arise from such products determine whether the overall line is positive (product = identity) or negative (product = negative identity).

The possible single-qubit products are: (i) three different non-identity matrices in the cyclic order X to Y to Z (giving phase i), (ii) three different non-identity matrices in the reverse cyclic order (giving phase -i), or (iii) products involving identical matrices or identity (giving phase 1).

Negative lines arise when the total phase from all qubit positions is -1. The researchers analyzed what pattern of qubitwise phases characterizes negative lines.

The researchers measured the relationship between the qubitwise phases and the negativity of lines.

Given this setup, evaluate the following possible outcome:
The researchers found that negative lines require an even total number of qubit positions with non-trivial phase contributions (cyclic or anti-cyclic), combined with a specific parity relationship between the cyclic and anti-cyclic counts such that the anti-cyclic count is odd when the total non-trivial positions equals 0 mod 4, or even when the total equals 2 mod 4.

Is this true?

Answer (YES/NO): NO